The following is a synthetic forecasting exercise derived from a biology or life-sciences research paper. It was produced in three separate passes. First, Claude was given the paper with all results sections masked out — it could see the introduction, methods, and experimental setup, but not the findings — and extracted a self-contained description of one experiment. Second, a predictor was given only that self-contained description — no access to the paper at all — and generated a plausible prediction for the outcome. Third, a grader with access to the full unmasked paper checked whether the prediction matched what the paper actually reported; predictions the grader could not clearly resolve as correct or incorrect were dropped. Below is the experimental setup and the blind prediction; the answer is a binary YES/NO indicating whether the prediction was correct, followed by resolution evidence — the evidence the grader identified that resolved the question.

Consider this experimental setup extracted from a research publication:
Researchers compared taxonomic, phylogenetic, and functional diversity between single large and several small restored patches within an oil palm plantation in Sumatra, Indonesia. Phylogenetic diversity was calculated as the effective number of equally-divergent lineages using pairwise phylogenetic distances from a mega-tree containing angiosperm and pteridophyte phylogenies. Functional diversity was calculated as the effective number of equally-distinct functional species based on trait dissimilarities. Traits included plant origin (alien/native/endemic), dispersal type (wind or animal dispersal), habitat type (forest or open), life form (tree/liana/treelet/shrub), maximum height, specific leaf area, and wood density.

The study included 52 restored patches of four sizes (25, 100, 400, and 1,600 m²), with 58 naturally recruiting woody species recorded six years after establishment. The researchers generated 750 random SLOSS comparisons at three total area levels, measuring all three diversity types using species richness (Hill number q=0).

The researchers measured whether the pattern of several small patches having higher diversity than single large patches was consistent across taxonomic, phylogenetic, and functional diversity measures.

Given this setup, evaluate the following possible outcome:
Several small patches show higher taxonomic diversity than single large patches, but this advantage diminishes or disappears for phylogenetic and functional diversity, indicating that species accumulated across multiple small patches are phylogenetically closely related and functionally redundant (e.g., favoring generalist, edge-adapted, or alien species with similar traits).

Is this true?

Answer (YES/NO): NO